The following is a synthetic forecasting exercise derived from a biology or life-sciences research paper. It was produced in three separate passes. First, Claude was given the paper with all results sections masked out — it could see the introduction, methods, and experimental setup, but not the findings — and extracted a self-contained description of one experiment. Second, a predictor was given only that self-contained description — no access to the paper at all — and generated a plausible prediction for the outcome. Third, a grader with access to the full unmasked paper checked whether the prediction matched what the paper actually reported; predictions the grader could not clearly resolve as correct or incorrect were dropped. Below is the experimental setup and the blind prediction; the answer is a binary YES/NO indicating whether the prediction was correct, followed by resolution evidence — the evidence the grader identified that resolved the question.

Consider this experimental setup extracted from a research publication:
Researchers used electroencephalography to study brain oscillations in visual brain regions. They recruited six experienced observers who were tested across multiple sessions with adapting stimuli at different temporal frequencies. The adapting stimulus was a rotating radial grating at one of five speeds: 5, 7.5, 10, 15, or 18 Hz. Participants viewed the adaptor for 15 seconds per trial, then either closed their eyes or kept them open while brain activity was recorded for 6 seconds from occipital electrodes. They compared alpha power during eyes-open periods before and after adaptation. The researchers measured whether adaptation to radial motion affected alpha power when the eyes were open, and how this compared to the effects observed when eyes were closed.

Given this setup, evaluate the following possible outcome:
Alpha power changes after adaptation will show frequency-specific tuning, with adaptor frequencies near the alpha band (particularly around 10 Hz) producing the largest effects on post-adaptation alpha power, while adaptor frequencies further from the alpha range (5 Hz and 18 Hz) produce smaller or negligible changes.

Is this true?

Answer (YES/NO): YES